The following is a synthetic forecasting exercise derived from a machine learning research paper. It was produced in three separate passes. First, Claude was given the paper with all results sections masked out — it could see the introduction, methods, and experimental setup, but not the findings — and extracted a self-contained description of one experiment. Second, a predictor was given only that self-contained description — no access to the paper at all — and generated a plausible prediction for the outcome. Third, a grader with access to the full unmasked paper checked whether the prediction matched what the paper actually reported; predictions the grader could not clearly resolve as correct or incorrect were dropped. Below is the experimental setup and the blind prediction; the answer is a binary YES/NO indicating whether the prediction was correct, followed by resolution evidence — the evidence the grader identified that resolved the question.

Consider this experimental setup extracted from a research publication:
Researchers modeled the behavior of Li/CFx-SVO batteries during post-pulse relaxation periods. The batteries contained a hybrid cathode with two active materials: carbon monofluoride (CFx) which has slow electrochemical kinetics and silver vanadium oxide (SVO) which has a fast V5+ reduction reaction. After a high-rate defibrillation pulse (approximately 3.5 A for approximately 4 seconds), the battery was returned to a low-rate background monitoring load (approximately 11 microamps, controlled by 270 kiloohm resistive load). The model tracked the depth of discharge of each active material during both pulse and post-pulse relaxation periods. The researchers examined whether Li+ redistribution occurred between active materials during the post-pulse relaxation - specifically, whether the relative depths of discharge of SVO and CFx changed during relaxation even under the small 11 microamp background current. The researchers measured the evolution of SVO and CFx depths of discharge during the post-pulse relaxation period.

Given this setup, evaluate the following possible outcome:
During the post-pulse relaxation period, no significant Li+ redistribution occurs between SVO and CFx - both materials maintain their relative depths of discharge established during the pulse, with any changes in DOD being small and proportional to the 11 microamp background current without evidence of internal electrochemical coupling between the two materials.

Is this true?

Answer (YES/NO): NO